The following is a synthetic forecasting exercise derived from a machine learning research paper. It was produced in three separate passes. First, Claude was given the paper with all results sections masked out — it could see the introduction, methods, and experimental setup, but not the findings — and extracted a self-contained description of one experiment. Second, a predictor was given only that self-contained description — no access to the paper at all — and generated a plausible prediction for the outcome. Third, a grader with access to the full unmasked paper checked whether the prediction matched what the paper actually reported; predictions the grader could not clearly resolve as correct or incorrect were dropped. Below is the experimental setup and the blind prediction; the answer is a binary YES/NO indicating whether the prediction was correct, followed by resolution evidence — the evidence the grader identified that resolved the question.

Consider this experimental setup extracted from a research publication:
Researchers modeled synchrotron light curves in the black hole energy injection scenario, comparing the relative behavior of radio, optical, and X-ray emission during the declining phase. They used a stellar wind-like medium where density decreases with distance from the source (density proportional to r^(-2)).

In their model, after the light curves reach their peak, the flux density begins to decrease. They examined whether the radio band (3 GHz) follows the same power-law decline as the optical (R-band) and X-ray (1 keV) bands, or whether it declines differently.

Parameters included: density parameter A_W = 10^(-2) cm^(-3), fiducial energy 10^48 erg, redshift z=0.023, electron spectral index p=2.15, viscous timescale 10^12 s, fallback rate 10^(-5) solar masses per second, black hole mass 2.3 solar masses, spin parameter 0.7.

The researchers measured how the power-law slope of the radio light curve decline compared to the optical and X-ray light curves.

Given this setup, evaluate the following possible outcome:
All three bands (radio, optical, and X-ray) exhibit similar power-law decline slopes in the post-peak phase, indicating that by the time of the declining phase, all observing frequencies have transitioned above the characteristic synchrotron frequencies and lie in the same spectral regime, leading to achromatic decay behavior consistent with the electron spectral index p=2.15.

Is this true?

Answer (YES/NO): NO